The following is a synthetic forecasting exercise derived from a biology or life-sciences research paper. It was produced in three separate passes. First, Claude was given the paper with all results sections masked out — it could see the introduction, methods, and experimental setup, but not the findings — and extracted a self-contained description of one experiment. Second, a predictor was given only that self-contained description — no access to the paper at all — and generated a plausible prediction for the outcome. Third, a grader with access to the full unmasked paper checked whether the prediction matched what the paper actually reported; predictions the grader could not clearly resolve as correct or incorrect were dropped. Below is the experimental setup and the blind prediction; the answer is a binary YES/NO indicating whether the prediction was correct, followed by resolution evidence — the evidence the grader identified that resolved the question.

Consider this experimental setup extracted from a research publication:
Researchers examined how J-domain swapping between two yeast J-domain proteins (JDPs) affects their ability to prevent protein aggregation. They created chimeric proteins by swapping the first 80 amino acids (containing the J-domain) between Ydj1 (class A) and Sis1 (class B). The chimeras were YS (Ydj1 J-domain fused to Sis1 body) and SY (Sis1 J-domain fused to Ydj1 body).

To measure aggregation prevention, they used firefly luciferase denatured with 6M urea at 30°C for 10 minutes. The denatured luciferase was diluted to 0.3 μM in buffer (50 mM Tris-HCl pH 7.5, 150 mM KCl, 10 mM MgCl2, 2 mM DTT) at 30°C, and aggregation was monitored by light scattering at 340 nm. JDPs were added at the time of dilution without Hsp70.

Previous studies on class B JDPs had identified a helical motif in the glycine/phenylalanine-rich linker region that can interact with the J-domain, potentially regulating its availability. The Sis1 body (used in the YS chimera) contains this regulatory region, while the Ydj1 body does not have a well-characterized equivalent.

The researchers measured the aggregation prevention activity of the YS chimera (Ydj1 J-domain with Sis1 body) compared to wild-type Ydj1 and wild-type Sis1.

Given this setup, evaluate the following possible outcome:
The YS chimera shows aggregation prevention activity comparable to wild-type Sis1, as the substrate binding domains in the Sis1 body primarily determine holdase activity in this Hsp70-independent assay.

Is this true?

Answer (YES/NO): YES